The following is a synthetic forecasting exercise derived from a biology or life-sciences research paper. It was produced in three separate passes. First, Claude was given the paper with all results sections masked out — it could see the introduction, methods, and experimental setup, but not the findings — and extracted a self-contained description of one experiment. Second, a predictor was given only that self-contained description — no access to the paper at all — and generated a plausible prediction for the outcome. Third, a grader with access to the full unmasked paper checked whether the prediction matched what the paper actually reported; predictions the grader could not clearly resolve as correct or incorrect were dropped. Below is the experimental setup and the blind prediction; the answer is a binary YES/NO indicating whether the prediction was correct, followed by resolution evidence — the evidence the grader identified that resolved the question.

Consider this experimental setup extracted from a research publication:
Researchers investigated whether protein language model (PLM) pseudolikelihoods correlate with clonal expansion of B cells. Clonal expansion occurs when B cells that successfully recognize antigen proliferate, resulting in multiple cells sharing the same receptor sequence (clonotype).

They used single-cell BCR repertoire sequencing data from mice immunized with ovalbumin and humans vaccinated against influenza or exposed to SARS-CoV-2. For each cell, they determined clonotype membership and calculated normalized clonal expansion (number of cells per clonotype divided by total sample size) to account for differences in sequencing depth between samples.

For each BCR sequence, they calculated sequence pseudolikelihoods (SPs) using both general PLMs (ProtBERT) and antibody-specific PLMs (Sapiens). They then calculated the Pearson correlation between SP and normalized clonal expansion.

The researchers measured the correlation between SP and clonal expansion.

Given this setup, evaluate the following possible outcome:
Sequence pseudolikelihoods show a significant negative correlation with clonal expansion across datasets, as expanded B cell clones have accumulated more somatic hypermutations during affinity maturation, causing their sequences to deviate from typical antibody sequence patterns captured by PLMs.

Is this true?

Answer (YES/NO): NO